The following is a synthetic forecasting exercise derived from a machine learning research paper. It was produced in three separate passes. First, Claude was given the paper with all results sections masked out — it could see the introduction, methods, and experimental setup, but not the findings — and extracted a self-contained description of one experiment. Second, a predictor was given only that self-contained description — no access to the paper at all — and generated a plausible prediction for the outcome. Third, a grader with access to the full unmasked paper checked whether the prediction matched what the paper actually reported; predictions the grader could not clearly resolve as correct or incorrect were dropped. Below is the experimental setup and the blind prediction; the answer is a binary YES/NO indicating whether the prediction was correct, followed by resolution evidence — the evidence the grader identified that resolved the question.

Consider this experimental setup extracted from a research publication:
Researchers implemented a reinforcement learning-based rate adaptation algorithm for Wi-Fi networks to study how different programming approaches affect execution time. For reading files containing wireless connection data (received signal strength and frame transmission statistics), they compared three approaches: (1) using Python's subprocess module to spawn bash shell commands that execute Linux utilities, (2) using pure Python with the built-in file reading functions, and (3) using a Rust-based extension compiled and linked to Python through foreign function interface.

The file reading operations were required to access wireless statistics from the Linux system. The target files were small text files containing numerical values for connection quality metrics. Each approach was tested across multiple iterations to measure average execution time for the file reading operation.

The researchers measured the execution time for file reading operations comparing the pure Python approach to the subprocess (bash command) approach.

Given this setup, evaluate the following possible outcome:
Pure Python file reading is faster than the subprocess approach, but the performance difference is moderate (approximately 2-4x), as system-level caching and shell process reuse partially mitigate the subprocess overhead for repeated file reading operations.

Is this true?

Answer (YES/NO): NO